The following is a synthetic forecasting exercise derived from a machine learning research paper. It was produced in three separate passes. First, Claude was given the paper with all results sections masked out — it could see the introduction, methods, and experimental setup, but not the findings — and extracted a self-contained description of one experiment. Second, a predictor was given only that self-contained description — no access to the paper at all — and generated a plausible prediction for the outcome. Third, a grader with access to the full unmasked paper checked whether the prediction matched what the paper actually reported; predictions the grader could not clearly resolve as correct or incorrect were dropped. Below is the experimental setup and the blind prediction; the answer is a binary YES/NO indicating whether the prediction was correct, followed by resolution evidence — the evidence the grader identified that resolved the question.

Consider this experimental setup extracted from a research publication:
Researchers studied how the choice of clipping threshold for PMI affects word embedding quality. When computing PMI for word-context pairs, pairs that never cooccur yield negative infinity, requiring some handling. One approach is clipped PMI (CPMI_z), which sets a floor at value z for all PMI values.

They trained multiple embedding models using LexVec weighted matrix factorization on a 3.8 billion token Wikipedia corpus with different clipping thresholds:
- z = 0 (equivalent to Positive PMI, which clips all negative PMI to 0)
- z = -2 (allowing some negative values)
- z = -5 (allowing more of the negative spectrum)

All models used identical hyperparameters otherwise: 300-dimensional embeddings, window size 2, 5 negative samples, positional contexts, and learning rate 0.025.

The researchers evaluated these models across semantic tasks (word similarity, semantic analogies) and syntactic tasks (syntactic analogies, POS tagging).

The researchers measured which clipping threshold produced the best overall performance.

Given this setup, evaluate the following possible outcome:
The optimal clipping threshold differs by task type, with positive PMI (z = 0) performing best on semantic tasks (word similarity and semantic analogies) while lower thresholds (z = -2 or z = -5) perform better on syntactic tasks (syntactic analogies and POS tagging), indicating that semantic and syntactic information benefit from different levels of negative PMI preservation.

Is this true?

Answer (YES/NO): NO